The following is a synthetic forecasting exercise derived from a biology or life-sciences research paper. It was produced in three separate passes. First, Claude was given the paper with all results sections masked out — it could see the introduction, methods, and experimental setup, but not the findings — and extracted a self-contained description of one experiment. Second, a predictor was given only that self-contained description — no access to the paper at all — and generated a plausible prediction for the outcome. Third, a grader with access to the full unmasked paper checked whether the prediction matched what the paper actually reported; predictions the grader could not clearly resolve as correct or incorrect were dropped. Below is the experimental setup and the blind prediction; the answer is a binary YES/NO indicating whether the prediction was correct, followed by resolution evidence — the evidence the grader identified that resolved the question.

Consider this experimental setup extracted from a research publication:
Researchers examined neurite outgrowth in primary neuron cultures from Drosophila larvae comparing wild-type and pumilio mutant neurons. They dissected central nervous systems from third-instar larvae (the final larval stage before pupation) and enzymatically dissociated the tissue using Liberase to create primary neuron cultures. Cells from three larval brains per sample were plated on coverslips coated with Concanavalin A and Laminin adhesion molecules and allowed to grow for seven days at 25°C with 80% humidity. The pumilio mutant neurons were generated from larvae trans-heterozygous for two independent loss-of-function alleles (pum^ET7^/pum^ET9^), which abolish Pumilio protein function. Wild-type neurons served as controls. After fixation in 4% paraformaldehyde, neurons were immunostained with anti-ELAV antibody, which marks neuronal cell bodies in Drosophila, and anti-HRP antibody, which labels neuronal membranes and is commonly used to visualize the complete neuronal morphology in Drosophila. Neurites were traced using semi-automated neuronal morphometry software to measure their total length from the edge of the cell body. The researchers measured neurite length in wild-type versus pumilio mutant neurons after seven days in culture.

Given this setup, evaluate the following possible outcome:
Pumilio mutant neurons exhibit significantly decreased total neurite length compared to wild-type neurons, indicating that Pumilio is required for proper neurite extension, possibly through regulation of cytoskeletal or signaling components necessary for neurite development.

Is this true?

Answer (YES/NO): YES